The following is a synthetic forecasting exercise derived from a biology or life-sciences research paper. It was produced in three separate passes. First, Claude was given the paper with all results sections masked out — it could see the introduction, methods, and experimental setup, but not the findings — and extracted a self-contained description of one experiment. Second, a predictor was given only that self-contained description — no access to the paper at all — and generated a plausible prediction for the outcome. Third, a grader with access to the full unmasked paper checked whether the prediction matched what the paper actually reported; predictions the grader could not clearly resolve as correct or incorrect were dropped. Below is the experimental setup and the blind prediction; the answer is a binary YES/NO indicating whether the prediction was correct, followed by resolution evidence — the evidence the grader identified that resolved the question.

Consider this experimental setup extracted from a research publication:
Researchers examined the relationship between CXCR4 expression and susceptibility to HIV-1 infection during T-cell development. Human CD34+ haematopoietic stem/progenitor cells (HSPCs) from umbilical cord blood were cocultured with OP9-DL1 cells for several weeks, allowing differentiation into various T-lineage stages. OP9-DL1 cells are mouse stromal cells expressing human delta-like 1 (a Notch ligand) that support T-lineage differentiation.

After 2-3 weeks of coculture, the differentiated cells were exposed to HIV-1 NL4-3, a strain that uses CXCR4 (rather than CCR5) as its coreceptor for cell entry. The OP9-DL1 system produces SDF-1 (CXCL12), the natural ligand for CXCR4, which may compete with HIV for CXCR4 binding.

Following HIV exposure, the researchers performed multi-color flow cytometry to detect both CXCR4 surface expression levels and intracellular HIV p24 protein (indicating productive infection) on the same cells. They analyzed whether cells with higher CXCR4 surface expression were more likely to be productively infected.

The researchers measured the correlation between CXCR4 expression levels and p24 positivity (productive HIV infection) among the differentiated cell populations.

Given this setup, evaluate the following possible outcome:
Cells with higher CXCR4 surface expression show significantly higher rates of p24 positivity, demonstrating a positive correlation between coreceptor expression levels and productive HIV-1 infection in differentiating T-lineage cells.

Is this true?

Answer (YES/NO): YES